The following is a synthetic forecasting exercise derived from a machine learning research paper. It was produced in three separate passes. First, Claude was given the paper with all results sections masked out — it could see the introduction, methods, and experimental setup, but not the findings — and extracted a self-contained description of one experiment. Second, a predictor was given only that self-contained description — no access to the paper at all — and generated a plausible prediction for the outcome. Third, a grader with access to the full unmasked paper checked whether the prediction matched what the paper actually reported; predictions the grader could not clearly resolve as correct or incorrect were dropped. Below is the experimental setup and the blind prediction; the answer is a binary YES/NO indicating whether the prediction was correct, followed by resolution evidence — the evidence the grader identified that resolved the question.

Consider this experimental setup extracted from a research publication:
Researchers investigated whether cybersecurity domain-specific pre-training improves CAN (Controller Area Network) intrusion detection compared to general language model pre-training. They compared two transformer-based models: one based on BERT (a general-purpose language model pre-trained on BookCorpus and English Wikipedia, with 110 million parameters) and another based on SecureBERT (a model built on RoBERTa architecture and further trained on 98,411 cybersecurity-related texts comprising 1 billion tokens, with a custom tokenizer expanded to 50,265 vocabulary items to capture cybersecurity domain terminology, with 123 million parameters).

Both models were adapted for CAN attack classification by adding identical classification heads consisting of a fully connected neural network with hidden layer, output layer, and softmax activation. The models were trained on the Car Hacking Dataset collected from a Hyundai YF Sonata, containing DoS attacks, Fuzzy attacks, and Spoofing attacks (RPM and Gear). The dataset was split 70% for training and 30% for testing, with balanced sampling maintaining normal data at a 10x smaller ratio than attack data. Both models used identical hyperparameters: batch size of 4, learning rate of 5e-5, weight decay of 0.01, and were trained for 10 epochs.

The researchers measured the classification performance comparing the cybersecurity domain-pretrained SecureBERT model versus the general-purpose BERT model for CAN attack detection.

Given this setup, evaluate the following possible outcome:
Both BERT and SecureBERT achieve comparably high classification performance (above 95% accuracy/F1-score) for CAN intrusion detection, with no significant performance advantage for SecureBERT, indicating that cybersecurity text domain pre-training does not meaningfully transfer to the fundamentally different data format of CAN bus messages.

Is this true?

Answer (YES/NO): YES